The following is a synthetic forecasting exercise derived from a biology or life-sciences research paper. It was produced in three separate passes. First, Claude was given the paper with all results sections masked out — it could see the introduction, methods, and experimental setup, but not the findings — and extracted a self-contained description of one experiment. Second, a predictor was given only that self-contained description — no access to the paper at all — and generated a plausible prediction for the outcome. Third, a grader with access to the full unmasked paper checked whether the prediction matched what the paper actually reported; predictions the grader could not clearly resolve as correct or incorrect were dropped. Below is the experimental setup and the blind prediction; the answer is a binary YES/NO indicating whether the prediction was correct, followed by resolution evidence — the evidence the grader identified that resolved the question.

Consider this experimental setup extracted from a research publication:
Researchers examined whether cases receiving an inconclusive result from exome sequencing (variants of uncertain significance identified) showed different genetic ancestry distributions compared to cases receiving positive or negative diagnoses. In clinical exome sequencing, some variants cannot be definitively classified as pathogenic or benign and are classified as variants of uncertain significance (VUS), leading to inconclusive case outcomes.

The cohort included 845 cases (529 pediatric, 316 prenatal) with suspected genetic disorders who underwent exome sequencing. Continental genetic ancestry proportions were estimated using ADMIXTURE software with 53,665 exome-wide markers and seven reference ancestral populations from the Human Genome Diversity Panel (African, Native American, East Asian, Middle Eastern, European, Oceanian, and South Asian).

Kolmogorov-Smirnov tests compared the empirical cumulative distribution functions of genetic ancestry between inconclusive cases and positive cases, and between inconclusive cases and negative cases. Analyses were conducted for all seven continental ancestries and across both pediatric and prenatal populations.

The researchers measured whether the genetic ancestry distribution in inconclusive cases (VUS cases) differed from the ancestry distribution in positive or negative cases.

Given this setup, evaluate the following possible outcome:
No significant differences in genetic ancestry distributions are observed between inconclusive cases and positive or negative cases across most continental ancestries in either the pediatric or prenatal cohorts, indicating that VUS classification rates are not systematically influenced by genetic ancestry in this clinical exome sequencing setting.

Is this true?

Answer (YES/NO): YES